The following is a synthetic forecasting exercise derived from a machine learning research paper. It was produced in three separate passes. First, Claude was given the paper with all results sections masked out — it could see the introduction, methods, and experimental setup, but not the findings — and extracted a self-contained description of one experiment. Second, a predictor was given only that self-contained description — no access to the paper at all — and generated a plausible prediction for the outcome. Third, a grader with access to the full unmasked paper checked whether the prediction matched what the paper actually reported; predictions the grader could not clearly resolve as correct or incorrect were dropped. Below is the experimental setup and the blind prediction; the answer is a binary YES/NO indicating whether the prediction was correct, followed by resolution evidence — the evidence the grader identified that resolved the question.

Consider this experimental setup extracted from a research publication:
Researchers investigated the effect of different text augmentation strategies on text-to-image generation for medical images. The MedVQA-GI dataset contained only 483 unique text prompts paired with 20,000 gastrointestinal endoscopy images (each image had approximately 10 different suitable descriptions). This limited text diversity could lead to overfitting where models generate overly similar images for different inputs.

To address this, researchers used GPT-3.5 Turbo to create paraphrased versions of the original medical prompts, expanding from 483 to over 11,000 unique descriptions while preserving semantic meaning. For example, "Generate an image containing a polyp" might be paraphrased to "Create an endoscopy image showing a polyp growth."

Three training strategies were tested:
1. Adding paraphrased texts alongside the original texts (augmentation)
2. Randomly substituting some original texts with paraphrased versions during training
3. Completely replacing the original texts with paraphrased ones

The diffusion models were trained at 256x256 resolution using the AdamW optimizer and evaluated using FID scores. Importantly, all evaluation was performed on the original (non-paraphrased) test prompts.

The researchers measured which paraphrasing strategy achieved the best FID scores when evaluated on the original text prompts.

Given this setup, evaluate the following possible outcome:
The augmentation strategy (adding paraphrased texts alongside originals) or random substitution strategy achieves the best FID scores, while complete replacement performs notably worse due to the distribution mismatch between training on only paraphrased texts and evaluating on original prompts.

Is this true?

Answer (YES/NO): NO